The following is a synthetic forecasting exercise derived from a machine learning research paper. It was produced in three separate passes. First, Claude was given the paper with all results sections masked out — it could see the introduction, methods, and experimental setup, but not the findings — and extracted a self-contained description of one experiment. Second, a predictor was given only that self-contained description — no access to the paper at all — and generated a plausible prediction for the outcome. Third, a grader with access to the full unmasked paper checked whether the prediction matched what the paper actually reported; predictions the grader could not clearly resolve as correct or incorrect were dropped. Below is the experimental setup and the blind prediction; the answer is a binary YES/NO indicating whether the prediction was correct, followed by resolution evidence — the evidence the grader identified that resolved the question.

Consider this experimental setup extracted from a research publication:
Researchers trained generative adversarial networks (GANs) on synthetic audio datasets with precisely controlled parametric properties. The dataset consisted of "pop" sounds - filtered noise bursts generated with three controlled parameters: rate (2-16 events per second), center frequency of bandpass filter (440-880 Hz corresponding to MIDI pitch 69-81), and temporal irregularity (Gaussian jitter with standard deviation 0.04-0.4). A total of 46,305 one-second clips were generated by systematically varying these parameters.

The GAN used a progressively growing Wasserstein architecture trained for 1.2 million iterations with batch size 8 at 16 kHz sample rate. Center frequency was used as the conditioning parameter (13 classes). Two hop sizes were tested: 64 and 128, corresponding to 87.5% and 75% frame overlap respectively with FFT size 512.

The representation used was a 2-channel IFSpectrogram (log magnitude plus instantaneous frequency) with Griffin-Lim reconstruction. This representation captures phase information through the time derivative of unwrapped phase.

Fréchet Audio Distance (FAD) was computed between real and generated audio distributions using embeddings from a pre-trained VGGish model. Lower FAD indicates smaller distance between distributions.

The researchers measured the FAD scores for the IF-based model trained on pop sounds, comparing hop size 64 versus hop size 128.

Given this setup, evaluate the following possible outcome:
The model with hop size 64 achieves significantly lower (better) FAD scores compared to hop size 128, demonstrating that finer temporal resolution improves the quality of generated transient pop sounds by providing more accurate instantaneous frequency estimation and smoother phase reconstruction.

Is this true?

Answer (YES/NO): NO